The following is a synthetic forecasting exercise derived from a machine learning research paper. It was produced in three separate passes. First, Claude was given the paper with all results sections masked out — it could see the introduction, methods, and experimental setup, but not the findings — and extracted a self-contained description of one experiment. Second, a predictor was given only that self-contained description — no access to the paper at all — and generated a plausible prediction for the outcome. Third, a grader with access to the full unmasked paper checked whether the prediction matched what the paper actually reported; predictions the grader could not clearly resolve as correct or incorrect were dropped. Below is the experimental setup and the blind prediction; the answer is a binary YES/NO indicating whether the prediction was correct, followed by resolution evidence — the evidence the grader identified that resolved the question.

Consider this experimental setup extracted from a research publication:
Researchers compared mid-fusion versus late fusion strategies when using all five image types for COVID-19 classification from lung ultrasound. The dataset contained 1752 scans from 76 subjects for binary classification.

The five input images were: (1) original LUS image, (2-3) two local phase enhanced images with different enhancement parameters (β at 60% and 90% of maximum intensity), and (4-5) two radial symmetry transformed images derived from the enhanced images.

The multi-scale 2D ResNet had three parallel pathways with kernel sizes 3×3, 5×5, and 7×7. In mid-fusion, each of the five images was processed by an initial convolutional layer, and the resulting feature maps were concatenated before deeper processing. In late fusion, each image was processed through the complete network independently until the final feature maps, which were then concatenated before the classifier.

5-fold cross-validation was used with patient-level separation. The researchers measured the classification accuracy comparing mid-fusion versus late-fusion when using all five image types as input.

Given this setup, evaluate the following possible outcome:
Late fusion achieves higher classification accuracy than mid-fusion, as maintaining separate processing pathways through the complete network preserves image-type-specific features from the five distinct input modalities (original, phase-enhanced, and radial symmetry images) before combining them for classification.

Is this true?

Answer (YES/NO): YES